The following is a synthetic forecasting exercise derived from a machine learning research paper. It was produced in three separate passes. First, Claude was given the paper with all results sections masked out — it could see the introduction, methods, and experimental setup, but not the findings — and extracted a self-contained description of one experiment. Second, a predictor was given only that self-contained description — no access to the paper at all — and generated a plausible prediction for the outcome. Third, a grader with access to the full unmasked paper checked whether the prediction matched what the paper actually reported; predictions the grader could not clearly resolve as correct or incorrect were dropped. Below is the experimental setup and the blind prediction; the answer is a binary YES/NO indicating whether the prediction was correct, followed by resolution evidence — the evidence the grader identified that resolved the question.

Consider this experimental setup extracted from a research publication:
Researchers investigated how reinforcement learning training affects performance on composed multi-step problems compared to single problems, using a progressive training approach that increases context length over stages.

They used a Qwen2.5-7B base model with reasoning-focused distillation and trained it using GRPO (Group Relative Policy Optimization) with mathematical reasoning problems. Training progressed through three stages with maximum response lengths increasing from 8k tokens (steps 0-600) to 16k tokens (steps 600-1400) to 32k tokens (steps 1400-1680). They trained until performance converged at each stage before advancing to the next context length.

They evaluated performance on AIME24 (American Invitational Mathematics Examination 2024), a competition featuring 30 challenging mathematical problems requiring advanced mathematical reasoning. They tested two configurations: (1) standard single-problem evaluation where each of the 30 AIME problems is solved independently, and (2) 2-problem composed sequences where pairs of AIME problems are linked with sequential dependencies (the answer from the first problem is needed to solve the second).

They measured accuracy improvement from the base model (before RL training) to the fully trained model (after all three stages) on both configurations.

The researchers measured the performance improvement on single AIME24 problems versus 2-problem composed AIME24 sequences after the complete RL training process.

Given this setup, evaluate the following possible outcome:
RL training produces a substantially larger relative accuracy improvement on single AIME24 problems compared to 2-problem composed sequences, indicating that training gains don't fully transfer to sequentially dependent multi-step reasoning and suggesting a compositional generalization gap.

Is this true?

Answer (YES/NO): YES